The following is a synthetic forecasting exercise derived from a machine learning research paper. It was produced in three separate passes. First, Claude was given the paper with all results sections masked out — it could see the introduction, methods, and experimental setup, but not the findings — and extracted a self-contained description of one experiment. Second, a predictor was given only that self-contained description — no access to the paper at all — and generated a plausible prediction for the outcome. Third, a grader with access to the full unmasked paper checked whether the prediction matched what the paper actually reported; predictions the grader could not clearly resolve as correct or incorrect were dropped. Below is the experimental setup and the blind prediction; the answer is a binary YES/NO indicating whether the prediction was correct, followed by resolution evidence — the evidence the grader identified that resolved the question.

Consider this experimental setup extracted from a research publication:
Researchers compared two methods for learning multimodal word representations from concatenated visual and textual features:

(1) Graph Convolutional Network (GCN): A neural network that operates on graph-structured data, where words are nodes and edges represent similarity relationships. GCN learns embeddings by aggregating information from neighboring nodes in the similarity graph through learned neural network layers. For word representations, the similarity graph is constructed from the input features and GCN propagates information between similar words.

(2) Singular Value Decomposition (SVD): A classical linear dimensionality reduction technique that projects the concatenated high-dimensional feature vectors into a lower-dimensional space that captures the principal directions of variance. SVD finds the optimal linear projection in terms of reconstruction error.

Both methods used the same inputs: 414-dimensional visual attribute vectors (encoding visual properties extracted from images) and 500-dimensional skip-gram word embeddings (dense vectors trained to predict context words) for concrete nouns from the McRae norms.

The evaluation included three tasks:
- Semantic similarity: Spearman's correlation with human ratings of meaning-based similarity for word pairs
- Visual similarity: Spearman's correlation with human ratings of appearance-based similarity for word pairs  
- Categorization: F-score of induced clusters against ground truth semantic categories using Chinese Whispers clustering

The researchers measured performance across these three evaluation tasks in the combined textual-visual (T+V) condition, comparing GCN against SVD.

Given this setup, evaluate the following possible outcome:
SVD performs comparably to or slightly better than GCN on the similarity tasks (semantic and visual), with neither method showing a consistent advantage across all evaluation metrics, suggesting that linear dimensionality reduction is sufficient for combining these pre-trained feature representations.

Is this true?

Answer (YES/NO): NO